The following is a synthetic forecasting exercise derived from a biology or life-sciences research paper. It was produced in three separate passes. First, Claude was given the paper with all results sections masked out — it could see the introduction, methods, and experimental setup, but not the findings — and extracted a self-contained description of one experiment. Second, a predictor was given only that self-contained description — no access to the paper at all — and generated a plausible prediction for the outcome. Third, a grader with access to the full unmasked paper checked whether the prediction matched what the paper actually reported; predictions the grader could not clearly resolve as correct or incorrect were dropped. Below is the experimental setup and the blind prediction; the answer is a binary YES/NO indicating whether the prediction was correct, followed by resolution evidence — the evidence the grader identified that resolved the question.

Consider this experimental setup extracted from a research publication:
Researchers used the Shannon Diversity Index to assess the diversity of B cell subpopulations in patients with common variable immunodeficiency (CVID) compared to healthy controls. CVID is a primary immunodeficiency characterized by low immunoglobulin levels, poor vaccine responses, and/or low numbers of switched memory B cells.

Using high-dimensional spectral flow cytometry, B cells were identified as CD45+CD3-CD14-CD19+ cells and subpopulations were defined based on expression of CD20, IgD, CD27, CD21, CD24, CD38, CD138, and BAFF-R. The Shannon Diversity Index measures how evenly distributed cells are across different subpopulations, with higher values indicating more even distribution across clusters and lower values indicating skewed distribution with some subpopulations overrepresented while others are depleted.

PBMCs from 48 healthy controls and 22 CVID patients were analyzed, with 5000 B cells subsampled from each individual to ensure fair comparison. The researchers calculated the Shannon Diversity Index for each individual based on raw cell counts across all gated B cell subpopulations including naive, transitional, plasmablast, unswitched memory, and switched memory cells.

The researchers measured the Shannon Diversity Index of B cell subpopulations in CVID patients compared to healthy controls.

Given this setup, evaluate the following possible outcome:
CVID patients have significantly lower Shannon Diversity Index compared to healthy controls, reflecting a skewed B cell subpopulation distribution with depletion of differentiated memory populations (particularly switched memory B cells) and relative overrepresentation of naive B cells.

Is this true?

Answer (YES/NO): NO